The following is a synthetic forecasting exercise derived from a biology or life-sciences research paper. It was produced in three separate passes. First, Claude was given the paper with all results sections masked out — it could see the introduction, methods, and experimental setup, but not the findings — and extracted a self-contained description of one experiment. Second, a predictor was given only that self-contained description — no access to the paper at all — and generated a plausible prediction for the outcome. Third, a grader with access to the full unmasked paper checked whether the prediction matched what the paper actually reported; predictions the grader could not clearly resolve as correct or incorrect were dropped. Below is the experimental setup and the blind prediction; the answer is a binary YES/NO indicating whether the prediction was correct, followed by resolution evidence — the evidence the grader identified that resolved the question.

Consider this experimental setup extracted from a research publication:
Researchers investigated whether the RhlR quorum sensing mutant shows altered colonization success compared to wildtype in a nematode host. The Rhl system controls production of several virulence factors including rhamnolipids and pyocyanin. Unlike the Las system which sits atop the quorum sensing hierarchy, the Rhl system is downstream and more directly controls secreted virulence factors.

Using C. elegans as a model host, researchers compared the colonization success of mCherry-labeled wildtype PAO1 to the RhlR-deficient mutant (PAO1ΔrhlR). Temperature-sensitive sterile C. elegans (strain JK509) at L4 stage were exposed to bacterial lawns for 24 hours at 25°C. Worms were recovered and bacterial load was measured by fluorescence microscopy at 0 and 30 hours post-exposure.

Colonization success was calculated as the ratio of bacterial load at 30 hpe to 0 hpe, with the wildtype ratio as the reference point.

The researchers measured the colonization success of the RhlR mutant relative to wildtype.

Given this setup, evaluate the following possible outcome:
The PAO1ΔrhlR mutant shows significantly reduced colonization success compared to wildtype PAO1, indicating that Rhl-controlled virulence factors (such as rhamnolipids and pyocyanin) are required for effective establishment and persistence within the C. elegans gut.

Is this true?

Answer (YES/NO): NO